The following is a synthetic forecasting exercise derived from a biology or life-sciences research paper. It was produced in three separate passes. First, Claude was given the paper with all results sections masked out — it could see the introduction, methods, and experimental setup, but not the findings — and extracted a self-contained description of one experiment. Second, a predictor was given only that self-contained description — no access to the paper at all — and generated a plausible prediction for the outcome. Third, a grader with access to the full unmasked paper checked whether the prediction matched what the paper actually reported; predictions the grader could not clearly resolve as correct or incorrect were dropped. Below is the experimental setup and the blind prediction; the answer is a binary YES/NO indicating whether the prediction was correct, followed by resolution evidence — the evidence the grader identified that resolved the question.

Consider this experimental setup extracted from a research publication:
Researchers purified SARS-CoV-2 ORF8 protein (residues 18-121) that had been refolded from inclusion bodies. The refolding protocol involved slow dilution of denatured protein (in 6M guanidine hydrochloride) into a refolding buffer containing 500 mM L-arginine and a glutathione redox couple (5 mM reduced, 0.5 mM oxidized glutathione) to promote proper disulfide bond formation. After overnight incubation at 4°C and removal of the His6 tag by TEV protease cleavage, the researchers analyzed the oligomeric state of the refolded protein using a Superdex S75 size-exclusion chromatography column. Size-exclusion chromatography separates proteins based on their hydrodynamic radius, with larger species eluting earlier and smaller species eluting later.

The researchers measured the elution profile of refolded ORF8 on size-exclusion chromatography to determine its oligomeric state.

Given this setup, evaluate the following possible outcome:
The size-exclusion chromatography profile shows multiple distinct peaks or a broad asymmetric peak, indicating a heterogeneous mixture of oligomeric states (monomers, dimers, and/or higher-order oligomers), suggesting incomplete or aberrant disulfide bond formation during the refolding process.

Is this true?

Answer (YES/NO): NO